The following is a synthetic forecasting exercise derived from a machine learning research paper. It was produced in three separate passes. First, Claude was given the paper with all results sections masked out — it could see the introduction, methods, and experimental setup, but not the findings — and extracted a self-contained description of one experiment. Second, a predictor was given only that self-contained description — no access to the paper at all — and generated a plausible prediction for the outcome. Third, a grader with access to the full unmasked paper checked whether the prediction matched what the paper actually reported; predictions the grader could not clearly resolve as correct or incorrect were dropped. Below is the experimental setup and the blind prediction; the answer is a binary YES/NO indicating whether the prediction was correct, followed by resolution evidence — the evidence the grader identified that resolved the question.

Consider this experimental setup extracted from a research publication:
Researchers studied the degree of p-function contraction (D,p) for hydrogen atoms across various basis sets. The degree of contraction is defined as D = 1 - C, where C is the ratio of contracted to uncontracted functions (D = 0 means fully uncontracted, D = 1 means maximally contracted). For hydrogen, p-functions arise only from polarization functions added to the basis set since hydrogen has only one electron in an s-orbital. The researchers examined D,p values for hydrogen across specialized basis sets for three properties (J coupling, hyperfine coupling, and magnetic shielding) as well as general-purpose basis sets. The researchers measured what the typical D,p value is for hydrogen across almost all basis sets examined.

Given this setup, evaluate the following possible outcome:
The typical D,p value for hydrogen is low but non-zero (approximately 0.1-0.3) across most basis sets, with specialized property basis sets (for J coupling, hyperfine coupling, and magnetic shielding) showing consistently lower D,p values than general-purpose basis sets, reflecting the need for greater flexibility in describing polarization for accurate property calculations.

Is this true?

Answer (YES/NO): NO